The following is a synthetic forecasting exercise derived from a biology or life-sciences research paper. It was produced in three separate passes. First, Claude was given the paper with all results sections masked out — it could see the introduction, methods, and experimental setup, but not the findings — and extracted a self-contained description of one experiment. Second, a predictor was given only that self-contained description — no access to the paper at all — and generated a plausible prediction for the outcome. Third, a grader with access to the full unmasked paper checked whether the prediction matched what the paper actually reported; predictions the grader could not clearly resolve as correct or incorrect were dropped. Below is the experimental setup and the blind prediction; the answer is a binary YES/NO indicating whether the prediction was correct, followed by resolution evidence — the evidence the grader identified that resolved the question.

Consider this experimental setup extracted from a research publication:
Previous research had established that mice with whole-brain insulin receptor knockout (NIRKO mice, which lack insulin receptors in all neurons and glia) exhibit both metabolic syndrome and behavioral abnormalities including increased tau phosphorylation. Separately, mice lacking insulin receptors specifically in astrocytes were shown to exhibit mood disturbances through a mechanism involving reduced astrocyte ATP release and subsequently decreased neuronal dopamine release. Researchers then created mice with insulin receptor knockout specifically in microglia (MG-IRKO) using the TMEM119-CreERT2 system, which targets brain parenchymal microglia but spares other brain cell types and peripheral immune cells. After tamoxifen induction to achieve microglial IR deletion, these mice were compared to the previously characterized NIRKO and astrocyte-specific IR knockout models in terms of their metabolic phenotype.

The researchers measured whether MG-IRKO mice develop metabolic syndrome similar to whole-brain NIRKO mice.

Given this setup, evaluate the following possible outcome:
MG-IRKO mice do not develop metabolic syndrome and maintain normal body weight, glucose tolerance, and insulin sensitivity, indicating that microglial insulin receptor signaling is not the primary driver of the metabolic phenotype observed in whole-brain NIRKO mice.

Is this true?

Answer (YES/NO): YES